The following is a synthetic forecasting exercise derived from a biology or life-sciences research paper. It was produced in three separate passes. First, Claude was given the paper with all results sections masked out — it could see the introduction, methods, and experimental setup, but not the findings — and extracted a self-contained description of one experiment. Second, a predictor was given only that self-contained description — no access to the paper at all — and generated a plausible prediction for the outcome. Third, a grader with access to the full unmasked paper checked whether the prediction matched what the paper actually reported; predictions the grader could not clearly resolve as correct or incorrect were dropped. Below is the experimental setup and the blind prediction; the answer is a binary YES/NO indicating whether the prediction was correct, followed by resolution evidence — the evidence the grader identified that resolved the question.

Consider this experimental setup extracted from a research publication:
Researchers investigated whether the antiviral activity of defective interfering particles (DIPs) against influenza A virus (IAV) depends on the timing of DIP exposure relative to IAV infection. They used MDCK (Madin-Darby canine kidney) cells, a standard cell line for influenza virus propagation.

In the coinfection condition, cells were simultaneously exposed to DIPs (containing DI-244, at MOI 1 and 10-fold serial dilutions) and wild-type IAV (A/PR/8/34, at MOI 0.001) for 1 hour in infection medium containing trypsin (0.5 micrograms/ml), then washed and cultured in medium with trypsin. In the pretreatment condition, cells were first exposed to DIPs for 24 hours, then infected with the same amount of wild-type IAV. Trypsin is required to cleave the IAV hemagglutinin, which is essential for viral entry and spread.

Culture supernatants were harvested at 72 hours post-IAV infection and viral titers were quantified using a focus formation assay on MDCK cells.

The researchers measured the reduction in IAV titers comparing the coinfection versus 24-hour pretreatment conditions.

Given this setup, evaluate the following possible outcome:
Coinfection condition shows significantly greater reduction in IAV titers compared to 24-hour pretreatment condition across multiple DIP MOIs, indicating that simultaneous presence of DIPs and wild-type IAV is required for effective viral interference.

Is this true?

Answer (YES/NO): NO